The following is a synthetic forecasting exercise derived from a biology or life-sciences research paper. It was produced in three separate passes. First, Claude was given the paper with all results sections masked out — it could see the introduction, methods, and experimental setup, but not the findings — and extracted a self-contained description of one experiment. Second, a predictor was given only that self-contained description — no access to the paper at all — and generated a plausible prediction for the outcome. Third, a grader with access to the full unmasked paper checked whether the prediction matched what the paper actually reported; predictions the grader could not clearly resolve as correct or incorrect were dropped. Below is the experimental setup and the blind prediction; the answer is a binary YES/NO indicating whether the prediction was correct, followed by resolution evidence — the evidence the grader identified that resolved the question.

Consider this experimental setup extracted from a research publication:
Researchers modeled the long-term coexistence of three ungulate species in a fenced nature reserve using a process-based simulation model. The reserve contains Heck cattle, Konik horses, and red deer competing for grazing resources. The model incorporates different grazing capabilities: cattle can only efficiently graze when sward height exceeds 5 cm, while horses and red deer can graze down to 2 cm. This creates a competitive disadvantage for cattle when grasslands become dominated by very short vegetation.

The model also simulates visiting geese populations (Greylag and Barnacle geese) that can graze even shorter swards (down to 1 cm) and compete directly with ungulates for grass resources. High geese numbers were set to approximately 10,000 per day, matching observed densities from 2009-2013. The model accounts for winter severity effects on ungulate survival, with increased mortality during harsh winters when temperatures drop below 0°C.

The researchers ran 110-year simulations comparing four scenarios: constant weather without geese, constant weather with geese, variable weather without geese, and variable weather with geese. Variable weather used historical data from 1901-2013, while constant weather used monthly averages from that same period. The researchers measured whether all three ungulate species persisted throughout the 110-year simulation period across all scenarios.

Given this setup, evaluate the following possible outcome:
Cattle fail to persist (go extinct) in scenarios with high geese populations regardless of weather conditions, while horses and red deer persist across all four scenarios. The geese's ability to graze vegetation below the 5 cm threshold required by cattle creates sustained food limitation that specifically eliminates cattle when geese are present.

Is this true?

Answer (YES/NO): NO